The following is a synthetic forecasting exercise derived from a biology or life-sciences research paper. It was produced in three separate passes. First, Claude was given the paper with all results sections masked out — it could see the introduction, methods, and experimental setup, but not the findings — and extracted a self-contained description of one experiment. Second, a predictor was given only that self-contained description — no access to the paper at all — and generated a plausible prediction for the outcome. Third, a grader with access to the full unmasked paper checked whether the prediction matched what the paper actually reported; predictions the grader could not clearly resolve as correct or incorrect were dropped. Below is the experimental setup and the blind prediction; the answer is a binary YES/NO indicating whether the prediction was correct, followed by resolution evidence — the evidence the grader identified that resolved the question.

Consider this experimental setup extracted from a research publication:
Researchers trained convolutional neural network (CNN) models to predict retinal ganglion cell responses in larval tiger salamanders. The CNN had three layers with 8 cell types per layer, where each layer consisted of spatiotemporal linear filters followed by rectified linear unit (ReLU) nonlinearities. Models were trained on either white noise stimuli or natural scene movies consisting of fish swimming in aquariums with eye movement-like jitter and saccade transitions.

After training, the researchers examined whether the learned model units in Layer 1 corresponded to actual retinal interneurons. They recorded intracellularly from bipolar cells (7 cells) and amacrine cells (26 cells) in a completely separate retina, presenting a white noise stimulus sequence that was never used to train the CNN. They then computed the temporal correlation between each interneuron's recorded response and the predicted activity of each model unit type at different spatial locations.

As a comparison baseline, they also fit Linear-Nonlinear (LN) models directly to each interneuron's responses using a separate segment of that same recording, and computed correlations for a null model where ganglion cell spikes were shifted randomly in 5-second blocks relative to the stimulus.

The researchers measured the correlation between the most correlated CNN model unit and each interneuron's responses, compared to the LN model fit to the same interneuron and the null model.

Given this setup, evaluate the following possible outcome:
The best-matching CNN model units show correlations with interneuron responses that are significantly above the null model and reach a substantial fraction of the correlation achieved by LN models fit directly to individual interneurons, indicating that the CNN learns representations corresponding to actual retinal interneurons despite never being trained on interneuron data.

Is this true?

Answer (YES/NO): YES